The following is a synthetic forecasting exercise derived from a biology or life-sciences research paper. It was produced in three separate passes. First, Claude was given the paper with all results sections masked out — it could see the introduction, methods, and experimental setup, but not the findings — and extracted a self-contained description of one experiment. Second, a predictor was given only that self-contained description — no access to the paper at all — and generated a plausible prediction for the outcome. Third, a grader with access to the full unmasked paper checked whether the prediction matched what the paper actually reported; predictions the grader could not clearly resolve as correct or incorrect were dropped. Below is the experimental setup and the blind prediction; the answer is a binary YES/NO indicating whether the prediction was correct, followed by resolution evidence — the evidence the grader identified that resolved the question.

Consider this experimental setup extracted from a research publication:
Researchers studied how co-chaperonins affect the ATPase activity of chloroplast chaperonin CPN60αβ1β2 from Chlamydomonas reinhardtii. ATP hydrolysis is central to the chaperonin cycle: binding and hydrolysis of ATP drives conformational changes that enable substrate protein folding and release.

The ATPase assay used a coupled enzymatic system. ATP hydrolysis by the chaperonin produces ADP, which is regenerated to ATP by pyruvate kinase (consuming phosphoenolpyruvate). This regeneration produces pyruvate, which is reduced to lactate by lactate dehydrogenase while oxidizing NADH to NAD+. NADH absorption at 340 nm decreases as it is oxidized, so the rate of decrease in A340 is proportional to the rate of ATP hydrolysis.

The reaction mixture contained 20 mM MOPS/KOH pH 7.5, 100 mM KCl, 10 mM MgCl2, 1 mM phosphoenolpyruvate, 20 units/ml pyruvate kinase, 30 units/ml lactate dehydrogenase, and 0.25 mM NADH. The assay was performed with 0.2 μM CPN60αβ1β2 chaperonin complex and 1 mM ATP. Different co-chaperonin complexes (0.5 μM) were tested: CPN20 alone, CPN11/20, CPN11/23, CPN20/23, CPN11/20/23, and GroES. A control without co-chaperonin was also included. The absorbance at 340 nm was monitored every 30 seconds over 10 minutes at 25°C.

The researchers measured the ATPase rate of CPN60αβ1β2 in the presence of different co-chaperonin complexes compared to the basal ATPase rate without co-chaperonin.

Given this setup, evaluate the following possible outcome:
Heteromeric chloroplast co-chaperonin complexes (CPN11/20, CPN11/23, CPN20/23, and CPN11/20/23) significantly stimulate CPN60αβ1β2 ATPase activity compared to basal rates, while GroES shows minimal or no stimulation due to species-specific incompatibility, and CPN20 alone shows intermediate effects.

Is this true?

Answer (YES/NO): NO